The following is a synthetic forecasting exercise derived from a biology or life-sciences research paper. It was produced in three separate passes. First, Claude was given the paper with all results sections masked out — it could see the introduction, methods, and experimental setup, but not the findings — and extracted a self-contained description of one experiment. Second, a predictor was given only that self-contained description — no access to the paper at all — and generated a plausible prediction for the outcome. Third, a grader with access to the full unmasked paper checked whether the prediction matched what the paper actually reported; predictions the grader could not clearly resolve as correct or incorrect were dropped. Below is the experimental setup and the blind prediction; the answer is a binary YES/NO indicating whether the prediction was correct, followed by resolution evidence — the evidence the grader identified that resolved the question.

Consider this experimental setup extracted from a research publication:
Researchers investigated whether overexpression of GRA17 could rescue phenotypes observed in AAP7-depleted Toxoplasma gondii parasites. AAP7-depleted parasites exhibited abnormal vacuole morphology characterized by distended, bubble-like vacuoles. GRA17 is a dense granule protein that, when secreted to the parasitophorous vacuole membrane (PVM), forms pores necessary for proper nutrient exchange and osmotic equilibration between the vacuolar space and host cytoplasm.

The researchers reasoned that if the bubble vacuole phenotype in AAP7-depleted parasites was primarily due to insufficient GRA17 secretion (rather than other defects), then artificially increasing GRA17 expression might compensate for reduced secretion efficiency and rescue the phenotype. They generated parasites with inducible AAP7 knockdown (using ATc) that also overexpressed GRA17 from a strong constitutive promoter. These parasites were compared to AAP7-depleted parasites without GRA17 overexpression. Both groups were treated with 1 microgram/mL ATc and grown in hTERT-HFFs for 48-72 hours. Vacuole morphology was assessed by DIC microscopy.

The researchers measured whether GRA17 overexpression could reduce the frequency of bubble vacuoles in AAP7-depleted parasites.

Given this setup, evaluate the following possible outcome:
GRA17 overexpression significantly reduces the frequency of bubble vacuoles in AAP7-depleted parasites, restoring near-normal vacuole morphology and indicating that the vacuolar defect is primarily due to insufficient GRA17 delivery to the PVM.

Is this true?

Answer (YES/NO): YES